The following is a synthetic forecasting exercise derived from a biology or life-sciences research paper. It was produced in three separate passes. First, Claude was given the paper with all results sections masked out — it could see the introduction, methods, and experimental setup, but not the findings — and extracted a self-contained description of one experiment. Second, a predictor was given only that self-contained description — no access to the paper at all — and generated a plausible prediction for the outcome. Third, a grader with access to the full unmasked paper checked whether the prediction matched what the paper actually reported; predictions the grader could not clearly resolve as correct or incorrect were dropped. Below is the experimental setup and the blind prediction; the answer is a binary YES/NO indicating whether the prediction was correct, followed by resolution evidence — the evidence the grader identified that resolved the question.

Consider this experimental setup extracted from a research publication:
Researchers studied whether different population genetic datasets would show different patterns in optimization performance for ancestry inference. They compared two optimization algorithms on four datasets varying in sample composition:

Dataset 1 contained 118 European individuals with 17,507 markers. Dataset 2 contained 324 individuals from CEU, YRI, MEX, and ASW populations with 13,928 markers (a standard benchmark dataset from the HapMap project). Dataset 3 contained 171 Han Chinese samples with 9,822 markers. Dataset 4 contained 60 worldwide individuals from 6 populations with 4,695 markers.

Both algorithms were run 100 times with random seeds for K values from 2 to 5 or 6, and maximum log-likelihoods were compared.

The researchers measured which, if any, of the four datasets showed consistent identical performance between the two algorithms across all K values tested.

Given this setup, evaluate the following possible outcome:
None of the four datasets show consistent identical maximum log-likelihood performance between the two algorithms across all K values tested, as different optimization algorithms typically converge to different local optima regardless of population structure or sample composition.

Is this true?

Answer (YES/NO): YES